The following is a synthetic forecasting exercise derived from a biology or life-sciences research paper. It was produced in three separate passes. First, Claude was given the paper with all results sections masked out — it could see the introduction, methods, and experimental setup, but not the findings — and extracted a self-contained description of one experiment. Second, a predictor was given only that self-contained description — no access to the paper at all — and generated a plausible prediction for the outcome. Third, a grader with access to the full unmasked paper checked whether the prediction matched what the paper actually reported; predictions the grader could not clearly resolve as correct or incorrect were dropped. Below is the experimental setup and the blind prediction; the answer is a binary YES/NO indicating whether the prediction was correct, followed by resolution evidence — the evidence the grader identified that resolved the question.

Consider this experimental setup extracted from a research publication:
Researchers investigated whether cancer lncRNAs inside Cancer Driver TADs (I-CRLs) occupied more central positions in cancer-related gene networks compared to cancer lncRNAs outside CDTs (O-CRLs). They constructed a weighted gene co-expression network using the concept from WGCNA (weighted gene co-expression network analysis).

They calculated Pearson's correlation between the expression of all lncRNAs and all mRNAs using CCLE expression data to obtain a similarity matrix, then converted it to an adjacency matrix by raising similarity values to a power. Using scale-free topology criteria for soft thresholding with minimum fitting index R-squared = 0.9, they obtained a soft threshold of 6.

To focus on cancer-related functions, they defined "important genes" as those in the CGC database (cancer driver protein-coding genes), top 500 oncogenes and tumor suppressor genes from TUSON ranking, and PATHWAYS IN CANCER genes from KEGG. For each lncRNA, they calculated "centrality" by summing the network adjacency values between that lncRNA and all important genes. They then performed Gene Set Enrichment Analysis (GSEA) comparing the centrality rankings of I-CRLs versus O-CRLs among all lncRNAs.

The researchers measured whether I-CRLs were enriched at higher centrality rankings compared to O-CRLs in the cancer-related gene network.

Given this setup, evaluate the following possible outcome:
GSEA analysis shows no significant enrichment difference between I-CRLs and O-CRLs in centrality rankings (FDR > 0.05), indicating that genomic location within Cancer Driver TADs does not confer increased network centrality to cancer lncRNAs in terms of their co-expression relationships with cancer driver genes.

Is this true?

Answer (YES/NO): NO